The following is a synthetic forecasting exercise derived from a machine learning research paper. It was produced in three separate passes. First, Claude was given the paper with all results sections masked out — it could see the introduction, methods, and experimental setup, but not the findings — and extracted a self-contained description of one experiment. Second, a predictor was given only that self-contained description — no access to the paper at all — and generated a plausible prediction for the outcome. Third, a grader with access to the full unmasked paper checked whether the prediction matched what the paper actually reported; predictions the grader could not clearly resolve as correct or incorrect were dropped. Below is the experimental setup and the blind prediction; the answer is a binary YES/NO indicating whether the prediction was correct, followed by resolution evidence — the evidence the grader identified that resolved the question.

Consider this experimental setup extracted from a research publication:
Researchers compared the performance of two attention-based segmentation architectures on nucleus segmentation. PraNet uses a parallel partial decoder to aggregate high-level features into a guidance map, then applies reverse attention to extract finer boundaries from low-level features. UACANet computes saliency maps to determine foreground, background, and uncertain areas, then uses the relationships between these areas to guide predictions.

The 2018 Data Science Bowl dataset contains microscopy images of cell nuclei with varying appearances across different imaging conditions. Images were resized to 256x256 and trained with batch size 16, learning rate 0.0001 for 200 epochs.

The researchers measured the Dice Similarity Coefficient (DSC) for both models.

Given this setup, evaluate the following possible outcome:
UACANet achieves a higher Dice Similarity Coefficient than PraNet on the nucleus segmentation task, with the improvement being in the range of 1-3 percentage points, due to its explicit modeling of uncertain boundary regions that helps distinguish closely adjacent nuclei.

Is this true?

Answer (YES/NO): NO